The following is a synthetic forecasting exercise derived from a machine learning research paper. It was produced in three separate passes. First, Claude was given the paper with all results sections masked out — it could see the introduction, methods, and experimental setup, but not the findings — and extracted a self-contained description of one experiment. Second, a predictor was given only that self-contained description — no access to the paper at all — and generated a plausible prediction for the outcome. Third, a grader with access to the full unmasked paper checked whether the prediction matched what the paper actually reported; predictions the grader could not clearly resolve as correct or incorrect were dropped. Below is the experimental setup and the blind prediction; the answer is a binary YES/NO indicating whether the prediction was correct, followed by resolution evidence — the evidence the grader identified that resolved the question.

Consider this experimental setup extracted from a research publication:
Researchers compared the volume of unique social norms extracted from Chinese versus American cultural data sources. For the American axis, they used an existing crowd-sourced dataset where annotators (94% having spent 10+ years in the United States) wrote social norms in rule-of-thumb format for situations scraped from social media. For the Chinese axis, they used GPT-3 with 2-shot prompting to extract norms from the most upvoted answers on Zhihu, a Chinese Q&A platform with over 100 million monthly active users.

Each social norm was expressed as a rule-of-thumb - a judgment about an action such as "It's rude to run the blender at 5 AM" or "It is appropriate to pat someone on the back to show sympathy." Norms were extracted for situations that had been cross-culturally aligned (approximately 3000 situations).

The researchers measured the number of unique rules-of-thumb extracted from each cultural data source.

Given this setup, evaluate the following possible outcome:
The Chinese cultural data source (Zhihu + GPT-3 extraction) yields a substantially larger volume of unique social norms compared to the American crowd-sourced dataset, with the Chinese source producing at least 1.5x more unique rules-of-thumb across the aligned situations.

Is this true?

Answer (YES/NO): YES